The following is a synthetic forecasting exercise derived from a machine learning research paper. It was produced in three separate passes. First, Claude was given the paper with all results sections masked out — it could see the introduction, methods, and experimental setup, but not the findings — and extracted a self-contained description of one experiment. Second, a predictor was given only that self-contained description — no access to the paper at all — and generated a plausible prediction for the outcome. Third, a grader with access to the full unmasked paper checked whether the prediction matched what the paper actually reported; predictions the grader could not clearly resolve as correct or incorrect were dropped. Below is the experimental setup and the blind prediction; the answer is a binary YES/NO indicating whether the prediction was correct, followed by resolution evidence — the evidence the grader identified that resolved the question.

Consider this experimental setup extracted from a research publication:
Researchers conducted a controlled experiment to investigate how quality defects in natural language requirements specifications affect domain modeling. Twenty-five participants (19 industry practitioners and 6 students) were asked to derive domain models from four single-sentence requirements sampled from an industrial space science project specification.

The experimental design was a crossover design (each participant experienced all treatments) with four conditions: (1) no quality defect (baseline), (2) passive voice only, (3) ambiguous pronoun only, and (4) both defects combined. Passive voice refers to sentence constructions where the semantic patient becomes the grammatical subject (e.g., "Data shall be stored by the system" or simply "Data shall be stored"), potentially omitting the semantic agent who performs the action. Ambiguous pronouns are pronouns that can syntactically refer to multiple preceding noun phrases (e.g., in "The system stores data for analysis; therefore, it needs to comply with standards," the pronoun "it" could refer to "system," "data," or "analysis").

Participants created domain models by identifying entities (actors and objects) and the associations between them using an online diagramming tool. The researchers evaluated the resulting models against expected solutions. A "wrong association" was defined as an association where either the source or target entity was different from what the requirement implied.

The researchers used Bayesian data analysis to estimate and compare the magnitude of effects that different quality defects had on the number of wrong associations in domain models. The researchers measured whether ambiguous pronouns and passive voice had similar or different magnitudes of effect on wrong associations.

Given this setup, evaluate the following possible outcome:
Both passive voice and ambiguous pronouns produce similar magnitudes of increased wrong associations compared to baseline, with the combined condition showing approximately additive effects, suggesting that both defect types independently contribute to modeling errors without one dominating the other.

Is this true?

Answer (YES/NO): NO